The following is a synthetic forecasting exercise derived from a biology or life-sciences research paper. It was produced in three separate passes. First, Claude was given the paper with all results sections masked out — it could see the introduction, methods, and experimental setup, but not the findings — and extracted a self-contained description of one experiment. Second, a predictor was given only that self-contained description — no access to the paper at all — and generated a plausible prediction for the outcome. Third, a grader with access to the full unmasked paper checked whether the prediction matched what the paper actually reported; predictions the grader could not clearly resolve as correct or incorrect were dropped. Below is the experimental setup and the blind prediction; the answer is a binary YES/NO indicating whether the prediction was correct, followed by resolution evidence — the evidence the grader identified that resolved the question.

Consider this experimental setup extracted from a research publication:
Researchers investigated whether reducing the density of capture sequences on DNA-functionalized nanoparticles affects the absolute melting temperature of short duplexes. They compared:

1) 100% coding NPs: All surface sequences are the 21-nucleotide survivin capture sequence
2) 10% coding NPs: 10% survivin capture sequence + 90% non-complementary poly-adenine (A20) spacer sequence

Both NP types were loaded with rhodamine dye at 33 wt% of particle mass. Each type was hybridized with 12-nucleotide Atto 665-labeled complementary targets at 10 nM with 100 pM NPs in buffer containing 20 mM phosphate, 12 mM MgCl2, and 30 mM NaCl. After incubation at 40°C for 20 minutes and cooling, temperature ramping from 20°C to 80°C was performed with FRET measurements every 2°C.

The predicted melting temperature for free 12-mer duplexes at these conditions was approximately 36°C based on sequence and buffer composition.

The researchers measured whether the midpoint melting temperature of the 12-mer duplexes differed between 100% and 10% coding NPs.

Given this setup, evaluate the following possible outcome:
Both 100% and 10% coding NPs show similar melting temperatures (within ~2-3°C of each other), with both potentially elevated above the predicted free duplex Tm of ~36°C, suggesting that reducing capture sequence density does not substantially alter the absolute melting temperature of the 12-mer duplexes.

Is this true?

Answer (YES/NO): NO